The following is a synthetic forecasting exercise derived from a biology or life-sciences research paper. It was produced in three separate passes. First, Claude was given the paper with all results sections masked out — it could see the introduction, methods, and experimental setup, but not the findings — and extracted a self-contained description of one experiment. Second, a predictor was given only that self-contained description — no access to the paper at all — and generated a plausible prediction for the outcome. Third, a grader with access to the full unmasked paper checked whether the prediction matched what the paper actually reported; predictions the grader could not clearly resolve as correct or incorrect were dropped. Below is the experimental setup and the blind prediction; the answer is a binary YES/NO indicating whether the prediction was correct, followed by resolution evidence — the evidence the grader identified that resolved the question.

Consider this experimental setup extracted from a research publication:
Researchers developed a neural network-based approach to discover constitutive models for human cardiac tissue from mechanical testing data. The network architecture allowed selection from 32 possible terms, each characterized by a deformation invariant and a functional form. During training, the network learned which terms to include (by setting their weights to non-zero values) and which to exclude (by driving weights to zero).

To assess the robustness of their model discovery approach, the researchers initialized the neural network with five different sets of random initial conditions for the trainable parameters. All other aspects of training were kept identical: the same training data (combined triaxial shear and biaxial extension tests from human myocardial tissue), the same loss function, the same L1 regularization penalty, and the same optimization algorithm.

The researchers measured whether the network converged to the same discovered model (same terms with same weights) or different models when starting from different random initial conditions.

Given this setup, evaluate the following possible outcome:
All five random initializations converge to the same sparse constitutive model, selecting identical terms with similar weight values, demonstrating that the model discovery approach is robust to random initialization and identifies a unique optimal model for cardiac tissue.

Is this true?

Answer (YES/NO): YES